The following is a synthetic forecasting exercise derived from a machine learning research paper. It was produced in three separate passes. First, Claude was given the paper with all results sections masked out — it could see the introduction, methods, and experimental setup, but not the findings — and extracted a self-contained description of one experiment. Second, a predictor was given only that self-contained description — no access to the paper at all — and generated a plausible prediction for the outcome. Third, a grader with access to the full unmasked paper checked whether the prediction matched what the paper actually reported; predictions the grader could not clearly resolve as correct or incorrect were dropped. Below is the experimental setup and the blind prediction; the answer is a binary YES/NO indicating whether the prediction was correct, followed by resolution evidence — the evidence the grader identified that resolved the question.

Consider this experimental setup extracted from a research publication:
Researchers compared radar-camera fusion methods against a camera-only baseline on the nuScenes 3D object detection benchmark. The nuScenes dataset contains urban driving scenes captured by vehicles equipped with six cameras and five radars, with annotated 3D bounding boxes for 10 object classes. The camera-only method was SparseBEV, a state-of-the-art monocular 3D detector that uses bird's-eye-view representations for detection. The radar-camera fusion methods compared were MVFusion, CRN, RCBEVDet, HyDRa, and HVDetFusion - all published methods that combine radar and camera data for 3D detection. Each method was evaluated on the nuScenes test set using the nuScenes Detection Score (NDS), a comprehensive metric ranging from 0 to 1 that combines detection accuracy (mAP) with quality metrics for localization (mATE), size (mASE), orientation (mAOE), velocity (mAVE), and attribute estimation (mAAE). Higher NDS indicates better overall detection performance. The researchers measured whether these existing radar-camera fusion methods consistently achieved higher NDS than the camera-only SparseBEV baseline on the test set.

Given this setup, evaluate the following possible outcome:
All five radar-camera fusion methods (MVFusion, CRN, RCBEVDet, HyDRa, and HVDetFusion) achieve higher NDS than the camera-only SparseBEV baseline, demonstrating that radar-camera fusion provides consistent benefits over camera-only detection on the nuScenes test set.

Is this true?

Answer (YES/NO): NO